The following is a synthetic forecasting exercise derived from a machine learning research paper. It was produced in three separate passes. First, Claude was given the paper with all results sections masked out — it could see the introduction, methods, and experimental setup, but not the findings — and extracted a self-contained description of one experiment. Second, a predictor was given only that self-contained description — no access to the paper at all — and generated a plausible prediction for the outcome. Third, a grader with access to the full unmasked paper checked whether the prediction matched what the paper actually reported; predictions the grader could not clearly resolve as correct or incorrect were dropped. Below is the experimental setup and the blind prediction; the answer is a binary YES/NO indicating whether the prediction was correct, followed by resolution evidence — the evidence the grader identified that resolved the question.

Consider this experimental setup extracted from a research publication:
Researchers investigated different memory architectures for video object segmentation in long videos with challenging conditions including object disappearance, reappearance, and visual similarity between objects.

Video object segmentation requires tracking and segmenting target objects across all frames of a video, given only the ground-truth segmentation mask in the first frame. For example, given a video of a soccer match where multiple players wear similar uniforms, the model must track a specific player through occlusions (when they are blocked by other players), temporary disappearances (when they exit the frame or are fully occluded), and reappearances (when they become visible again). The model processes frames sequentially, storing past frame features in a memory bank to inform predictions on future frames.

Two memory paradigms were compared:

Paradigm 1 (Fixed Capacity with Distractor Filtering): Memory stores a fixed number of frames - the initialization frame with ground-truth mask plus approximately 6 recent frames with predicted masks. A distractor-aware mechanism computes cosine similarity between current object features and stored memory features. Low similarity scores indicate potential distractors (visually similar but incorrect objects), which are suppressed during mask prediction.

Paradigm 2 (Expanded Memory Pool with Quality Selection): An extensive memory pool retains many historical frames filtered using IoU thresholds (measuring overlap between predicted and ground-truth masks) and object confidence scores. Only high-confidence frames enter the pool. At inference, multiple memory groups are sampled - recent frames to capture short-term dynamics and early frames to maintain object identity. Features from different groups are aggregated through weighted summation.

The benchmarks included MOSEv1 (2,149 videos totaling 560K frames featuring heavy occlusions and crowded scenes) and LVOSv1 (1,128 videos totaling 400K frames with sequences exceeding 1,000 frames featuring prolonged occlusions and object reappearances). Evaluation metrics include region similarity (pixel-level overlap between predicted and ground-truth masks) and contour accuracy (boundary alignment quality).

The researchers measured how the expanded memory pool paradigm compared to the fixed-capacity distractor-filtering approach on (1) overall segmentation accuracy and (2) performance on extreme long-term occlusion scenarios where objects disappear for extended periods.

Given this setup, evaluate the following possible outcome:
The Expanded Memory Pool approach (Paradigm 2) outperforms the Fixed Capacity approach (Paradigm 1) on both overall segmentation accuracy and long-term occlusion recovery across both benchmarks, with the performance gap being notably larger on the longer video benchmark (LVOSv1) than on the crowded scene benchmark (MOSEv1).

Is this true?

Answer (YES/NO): NO